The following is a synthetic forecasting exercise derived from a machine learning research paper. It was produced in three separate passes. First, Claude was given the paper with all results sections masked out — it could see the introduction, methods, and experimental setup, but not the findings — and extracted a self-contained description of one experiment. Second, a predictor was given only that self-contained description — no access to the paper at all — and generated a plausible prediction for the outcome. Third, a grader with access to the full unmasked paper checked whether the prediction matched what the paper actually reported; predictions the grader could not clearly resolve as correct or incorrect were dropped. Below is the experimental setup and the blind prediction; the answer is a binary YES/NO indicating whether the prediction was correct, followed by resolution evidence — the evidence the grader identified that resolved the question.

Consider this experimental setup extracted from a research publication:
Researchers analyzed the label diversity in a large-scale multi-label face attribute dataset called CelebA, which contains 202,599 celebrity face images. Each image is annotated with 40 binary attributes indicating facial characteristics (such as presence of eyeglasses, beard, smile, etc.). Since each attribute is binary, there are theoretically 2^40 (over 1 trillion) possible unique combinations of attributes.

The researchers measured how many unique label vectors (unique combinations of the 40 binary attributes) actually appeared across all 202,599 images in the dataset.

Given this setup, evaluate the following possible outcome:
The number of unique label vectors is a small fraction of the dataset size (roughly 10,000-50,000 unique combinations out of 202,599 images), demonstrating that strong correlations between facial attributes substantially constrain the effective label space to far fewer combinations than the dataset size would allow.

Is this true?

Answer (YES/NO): NO